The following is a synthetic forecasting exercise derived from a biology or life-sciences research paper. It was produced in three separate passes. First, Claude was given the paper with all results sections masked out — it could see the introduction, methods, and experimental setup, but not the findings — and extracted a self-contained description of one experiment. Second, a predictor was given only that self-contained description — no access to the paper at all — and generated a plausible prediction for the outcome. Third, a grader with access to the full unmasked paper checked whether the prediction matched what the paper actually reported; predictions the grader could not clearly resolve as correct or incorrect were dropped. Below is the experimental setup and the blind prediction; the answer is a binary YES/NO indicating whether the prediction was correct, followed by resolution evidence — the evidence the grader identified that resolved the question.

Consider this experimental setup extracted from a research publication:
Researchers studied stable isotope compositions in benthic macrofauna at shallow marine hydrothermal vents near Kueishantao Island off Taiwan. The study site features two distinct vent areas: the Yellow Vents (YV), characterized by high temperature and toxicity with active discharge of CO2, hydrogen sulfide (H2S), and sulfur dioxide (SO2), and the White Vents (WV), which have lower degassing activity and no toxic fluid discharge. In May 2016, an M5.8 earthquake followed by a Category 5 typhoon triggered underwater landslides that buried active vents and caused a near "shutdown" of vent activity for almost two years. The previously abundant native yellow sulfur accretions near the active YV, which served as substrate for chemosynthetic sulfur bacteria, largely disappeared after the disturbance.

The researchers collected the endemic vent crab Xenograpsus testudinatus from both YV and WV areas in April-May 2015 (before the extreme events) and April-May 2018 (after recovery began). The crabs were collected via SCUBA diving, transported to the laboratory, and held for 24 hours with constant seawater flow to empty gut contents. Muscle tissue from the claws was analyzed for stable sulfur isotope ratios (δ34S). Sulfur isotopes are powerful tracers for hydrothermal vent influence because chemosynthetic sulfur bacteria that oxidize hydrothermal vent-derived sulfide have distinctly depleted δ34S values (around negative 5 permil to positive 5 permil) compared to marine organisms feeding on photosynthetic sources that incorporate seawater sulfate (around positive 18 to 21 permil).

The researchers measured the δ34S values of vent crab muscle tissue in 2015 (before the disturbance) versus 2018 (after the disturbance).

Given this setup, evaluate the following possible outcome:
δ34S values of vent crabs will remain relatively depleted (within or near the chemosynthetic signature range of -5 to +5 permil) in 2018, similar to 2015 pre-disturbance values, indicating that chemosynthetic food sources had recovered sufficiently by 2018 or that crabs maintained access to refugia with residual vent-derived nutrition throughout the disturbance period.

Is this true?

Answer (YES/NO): NO